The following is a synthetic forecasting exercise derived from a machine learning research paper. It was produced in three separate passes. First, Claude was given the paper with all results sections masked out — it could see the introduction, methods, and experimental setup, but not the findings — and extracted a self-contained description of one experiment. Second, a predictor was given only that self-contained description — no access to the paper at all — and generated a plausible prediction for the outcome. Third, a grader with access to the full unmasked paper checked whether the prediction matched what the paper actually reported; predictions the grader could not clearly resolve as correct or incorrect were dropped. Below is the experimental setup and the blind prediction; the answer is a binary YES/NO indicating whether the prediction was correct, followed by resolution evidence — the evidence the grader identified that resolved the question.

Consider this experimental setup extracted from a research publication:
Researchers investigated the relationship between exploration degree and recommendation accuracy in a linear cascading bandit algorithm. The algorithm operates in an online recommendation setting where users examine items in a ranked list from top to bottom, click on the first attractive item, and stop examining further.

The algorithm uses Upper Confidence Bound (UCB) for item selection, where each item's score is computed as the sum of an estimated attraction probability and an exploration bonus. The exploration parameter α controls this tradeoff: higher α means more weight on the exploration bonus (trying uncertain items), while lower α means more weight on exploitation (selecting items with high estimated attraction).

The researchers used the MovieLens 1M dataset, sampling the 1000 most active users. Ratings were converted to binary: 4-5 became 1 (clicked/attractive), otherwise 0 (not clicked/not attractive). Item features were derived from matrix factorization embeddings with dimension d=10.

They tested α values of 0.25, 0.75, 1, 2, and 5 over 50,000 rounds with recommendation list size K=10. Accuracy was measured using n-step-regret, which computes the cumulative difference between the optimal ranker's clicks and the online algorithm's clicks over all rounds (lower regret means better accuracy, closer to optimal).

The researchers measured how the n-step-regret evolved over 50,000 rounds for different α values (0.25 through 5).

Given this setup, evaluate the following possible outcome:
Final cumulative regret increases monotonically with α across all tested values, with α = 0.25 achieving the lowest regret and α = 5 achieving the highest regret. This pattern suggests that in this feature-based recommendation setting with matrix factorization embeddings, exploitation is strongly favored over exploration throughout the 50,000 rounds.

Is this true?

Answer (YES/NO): YES